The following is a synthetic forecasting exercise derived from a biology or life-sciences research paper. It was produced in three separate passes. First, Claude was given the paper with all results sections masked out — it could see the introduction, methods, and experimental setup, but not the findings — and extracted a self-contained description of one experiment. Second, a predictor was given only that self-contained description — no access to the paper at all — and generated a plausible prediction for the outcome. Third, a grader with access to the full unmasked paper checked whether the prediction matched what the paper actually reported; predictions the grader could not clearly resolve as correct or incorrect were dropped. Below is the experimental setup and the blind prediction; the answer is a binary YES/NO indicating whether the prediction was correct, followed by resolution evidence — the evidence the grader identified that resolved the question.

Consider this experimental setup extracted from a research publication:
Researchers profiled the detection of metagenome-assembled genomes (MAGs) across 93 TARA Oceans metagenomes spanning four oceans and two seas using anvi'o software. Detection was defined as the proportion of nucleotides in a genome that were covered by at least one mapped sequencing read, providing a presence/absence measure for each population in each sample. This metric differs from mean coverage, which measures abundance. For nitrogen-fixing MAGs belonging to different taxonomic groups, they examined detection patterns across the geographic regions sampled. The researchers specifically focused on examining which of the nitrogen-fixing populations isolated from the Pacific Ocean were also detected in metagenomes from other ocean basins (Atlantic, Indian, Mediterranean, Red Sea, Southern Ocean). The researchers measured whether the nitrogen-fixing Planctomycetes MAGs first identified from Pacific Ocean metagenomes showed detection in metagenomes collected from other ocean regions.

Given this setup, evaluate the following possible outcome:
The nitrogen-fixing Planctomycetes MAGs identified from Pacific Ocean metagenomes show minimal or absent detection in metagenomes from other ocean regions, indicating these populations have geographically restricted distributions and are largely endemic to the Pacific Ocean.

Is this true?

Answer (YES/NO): NO